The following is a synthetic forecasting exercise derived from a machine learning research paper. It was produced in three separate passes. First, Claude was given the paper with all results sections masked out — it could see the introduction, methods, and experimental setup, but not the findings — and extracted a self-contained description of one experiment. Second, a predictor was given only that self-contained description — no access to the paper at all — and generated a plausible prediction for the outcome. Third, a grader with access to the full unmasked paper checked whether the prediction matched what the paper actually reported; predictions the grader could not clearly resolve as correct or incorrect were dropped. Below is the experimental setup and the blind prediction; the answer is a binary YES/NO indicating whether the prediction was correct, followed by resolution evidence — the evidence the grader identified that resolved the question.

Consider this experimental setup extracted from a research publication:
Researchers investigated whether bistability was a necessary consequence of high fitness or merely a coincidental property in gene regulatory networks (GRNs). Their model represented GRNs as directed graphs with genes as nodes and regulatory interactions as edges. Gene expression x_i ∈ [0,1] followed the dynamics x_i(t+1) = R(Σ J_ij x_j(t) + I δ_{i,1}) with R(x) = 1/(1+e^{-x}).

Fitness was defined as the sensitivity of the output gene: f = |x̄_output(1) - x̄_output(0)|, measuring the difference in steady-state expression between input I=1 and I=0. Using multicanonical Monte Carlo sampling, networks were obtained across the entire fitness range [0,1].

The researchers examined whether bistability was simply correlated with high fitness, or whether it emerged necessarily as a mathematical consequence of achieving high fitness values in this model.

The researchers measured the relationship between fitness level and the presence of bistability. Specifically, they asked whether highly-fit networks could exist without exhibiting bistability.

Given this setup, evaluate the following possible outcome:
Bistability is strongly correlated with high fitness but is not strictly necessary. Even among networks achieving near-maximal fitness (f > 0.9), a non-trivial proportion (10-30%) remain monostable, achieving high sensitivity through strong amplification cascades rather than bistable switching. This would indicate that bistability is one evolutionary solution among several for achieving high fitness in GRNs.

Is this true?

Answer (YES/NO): NO